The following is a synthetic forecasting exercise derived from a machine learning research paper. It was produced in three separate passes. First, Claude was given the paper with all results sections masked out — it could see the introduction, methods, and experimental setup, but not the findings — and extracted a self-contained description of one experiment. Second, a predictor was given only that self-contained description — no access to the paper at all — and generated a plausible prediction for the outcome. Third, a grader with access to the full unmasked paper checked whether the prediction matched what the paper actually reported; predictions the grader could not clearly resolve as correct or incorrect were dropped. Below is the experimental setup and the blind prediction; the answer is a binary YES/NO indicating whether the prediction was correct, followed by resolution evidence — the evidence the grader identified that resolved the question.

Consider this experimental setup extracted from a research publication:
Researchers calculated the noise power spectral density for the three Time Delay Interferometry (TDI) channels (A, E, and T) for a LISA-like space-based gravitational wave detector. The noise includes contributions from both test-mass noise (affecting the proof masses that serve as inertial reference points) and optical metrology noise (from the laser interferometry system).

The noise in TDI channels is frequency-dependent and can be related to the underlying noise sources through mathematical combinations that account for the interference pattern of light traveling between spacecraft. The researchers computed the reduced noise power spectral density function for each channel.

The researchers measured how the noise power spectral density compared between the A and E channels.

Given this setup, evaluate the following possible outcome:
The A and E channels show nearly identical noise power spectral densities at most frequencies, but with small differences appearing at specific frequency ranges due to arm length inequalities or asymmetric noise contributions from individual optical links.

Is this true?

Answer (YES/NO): NO